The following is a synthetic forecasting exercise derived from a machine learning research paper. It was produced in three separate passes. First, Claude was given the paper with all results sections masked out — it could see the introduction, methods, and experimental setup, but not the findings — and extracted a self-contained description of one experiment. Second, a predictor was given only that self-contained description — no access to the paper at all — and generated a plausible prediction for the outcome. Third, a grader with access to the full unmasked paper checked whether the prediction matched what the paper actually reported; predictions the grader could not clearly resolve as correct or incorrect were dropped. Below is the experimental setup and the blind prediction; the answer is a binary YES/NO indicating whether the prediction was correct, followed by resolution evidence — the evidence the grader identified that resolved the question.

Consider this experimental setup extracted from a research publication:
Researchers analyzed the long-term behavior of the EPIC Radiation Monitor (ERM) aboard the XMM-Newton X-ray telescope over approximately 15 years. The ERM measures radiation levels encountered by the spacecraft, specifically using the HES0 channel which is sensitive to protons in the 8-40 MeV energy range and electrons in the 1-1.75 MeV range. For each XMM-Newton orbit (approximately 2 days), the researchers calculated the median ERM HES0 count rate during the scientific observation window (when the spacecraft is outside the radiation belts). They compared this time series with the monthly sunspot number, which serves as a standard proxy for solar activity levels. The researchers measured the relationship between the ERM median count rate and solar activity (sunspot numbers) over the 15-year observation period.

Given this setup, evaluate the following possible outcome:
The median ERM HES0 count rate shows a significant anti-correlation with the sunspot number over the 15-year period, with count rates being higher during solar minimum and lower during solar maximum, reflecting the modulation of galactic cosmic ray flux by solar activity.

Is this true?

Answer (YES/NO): YES